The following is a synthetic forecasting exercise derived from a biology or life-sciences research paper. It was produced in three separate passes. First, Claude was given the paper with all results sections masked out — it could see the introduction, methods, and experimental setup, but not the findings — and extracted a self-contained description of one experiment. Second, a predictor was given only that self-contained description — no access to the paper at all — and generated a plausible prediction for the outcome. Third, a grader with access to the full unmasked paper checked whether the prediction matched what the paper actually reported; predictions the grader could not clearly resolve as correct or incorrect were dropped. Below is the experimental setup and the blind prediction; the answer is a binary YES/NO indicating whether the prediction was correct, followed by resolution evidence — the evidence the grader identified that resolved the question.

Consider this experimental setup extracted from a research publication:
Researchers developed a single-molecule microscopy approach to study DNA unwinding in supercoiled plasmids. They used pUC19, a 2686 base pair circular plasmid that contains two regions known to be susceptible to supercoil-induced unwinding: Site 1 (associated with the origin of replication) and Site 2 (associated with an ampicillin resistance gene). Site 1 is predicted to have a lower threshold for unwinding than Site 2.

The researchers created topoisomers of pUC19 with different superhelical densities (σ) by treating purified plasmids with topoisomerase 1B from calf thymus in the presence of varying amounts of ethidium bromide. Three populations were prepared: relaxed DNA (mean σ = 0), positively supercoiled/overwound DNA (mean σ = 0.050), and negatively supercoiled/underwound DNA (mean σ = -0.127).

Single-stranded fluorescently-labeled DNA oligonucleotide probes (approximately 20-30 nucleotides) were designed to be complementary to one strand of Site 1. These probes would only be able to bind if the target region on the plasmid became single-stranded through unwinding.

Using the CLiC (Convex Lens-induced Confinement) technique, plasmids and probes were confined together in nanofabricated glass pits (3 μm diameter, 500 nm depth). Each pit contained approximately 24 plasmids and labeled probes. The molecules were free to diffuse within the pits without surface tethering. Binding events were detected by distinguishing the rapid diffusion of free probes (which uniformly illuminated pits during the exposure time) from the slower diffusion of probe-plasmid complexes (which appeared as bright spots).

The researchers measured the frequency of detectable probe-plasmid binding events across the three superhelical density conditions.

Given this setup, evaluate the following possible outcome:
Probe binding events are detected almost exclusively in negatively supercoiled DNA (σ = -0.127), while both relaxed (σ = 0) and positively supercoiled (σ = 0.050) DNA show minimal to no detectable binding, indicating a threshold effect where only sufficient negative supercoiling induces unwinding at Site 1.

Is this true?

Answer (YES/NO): YES